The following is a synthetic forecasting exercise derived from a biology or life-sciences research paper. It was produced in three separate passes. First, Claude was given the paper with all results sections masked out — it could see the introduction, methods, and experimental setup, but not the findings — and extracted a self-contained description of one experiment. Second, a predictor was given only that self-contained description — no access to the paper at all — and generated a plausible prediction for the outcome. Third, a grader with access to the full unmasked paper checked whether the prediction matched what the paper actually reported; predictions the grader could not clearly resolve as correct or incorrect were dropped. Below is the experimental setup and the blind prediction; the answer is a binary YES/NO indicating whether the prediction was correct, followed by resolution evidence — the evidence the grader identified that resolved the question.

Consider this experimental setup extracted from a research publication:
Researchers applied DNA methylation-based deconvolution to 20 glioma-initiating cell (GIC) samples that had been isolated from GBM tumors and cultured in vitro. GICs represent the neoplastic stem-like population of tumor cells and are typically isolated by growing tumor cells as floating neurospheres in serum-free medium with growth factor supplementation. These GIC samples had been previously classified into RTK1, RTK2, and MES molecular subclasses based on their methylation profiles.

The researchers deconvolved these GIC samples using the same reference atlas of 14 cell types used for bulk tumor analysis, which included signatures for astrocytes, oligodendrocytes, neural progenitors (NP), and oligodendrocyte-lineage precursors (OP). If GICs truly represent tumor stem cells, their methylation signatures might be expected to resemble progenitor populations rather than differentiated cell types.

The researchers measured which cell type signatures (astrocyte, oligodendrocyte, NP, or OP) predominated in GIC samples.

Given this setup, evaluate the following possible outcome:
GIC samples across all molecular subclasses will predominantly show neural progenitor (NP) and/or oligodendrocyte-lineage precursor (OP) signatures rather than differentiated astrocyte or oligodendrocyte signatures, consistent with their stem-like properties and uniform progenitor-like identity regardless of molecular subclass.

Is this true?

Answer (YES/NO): NO